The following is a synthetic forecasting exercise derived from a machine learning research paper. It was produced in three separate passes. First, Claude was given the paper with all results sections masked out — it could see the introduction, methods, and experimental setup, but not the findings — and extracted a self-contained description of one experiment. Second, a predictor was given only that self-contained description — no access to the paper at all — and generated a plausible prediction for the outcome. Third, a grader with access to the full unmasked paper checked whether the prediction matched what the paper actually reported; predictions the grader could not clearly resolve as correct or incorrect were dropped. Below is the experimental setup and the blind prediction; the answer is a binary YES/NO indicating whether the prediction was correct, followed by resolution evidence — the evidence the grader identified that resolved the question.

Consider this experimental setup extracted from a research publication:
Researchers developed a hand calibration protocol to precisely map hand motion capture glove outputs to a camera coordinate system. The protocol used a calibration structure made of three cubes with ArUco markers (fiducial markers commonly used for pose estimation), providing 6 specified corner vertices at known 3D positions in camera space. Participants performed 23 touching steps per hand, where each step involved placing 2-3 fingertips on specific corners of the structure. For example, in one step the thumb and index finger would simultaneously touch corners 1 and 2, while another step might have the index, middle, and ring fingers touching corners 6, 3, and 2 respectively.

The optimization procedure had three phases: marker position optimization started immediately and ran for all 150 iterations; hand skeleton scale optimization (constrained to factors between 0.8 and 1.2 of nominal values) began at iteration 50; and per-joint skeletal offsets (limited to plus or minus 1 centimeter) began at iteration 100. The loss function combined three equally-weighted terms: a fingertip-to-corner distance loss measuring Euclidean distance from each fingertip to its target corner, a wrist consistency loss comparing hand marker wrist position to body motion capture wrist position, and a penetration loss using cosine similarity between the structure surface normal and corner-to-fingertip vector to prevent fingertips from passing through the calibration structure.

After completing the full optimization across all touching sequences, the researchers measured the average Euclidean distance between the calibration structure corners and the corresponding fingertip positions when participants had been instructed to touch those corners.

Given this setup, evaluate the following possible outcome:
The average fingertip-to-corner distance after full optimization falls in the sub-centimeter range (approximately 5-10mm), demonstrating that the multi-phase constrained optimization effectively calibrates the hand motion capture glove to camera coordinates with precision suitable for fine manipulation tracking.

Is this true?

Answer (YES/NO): YES